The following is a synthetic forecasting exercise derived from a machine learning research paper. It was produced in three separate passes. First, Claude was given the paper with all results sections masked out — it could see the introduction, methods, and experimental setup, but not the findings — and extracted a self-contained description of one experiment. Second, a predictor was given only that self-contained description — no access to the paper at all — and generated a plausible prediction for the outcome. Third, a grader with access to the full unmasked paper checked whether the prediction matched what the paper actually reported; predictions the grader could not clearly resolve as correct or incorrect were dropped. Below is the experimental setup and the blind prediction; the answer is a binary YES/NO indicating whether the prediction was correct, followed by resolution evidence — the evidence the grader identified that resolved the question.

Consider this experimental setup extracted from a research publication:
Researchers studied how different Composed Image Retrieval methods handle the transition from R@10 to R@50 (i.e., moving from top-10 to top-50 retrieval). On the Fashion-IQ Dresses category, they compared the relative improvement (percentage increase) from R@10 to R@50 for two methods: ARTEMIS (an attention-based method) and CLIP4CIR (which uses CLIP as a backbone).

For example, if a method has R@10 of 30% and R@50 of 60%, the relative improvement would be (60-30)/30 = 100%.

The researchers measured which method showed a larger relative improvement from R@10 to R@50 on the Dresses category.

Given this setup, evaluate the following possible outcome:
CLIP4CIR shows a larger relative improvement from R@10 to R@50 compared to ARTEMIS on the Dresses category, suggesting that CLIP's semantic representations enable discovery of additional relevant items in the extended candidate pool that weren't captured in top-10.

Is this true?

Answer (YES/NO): NO